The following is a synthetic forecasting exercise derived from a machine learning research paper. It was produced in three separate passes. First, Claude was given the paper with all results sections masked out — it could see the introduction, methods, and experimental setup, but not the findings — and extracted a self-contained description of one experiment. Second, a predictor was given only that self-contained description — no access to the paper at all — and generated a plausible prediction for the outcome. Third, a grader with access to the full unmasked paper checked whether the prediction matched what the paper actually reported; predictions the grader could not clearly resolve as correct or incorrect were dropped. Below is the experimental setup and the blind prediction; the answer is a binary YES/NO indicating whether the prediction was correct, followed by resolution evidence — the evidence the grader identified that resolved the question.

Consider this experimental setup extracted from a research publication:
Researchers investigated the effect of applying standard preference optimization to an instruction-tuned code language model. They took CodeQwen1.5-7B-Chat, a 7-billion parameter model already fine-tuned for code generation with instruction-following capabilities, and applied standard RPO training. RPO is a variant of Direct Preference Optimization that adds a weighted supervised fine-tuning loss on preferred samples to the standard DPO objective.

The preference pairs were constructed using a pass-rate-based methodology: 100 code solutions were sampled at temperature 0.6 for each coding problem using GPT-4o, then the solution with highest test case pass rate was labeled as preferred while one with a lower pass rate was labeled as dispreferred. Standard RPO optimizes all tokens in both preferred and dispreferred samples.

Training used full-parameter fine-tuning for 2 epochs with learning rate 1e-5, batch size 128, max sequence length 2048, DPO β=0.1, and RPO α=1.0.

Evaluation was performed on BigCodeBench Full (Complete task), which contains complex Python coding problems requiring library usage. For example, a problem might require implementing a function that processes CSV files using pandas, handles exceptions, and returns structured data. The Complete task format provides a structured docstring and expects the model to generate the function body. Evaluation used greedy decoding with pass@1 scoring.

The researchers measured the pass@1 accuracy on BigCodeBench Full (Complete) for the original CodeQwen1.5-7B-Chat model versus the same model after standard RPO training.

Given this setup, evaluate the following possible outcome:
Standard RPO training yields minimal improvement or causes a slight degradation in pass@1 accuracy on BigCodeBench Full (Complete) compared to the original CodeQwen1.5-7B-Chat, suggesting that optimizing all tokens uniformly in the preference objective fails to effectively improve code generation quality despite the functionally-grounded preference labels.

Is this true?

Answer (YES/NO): YES